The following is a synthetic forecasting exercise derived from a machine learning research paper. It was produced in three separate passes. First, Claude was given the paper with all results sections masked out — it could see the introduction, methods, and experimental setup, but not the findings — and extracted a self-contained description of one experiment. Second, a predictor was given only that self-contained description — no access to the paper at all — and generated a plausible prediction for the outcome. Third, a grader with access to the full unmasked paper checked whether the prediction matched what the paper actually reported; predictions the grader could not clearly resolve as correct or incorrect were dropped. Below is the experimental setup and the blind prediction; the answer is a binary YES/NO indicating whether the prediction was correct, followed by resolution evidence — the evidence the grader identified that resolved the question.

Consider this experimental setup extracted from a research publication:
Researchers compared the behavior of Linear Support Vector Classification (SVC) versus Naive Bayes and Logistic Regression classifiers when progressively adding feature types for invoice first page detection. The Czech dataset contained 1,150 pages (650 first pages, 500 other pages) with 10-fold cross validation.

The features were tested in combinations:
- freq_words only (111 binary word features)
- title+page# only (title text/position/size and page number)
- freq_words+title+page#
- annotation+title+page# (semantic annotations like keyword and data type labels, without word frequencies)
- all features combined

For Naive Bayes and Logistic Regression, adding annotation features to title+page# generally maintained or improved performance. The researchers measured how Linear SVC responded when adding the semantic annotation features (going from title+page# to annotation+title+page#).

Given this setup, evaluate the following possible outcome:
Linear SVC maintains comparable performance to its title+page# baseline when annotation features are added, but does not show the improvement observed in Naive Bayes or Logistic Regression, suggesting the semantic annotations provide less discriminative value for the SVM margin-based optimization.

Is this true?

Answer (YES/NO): NO